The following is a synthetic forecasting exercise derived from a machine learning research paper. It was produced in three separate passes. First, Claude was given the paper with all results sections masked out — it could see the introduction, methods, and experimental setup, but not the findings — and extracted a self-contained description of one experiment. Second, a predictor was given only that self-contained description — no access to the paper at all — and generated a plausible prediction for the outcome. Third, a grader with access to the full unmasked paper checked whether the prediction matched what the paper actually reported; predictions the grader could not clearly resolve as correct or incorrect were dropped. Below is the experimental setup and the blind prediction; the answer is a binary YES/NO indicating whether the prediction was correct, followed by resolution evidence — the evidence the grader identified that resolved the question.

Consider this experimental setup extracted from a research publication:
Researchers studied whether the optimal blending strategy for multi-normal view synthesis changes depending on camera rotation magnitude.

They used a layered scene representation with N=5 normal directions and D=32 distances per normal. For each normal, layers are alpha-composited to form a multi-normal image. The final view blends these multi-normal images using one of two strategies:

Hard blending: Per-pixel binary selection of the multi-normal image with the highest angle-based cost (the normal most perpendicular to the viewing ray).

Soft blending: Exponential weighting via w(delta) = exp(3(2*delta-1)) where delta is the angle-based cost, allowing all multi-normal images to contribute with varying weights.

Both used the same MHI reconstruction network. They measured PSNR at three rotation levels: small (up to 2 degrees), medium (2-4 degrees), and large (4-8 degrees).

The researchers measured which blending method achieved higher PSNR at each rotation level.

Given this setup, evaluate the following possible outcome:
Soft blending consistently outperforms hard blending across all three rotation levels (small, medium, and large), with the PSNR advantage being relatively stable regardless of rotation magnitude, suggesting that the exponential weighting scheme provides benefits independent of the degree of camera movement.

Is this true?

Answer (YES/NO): NO